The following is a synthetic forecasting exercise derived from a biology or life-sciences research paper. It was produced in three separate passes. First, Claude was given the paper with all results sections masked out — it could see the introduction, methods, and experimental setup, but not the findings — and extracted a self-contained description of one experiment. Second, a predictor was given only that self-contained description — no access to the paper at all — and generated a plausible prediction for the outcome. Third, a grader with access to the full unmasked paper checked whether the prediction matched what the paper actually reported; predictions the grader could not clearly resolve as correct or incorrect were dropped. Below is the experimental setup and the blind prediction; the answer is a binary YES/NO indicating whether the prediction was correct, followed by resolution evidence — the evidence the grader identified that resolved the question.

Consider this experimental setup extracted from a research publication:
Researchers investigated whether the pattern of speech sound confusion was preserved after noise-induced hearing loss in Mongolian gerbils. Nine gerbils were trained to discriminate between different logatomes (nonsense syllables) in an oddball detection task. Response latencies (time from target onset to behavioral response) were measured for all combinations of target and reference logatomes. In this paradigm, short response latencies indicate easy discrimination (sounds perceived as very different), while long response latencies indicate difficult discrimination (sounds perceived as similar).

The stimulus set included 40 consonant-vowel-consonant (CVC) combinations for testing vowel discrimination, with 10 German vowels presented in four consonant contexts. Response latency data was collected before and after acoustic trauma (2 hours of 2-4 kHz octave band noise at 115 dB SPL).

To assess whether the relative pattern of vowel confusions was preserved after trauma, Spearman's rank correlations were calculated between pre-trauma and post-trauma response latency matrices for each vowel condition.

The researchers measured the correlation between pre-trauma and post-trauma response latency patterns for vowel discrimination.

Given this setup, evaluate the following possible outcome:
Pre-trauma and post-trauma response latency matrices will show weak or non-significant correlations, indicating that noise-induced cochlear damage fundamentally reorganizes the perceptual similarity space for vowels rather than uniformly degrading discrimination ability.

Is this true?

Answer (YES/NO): NO